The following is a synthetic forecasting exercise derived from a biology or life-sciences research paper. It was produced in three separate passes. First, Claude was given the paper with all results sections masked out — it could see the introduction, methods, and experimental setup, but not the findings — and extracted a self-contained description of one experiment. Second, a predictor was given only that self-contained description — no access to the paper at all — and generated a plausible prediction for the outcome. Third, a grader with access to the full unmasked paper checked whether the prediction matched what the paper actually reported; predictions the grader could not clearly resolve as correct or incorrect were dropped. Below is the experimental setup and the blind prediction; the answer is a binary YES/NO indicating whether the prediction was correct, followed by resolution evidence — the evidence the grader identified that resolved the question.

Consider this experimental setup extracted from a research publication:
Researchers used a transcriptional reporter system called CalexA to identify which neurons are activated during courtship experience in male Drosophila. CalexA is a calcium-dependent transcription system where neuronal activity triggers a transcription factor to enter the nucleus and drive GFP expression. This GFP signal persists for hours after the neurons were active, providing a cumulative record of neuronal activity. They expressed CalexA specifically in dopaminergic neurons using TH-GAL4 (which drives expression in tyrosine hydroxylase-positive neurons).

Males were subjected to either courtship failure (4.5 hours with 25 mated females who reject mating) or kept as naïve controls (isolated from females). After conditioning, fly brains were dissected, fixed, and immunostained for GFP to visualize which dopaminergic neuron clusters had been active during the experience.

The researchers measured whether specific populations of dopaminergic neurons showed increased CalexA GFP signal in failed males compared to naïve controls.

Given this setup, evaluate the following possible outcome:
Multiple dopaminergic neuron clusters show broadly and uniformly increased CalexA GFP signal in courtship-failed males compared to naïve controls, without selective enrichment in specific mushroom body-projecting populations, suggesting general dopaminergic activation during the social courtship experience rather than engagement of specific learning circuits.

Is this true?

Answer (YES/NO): NO